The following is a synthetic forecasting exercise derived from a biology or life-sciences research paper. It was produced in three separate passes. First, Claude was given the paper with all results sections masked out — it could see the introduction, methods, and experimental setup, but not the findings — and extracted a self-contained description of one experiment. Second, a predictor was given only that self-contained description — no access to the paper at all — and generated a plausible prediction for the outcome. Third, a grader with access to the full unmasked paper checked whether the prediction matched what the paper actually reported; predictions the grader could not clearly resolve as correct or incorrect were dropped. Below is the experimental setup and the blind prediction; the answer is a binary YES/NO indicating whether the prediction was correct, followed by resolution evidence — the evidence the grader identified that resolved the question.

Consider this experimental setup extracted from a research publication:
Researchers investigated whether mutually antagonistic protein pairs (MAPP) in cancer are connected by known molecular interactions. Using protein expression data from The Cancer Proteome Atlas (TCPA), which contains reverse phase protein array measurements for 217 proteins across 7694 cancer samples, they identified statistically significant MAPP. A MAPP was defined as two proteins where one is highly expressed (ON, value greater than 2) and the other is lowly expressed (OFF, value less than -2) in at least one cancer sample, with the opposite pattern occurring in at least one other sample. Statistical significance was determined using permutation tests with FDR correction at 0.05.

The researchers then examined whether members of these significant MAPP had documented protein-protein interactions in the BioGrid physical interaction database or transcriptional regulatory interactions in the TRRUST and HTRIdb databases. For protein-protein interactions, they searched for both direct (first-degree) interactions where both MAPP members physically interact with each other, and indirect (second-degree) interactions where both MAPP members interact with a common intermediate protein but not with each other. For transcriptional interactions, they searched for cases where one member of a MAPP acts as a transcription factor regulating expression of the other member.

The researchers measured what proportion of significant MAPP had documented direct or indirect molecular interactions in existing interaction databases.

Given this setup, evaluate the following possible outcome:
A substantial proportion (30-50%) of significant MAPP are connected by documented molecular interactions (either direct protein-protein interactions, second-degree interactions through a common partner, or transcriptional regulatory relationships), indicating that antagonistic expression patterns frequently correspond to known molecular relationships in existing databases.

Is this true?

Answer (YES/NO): YES